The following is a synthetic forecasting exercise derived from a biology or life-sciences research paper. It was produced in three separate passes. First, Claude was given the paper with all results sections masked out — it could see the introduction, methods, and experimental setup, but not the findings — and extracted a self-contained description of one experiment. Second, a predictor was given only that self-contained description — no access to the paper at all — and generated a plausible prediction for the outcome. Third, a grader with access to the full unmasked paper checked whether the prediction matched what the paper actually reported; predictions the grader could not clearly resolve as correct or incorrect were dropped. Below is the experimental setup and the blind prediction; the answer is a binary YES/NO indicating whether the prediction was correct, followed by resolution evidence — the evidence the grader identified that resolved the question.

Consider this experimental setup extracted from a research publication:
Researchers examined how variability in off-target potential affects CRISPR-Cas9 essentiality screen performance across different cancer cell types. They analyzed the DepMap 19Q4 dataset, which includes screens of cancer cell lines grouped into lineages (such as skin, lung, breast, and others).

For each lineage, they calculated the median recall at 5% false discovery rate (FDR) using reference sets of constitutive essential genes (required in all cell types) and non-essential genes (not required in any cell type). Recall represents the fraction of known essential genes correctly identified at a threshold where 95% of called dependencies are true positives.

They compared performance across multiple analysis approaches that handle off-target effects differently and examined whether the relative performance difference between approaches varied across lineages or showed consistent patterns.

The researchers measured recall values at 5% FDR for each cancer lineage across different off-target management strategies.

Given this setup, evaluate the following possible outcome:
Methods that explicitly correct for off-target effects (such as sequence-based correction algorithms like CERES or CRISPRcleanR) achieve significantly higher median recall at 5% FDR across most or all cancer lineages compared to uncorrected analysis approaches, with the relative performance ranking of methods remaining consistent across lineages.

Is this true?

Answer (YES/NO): YES